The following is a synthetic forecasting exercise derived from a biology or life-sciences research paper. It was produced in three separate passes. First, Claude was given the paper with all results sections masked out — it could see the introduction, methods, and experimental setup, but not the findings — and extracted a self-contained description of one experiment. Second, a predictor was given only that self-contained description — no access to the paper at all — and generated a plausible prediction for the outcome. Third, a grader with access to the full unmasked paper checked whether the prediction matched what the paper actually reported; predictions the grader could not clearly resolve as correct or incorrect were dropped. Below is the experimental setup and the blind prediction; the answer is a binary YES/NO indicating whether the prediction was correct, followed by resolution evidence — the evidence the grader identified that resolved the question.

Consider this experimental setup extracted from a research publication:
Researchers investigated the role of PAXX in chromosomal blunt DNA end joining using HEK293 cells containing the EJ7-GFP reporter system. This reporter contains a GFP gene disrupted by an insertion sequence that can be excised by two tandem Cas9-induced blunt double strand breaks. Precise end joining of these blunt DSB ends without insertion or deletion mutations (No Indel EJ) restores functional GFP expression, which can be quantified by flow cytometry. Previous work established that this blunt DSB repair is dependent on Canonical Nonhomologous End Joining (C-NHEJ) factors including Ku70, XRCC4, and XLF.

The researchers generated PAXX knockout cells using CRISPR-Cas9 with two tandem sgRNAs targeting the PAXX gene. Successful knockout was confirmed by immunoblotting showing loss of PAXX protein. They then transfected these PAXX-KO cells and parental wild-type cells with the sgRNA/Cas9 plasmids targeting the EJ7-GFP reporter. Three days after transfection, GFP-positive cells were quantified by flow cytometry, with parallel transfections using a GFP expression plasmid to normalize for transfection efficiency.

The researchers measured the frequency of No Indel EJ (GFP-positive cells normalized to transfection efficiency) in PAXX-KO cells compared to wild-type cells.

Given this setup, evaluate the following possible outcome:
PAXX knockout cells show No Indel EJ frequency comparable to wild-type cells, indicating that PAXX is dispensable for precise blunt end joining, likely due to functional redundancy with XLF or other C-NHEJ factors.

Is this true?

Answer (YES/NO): YES